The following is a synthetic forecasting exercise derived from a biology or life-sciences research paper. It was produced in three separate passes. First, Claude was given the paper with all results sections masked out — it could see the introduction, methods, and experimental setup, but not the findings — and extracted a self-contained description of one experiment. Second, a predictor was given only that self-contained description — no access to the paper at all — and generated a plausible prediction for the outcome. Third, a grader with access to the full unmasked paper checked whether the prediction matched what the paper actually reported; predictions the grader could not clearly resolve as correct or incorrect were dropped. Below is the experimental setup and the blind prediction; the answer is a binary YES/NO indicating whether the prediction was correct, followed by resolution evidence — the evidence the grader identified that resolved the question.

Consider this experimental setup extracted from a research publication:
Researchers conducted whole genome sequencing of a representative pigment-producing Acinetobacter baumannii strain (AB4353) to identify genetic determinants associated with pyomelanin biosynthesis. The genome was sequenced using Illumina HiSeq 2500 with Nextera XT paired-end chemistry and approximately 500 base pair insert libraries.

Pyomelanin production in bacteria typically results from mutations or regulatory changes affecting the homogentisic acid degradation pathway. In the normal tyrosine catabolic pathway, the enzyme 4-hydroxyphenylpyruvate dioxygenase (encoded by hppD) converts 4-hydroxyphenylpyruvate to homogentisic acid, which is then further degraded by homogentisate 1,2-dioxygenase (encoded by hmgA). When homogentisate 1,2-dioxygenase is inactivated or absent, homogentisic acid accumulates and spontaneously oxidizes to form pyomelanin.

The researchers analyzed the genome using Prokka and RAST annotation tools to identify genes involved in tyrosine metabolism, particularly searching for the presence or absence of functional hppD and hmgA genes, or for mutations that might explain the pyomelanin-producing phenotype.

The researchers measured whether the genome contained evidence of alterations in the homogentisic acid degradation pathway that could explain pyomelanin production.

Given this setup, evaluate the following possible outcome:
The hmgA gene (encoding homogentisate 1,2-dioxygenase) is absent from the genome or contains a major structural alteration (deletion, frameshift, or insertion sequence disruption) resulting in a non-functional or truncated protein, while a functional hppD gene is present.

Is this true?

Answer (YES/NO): NO